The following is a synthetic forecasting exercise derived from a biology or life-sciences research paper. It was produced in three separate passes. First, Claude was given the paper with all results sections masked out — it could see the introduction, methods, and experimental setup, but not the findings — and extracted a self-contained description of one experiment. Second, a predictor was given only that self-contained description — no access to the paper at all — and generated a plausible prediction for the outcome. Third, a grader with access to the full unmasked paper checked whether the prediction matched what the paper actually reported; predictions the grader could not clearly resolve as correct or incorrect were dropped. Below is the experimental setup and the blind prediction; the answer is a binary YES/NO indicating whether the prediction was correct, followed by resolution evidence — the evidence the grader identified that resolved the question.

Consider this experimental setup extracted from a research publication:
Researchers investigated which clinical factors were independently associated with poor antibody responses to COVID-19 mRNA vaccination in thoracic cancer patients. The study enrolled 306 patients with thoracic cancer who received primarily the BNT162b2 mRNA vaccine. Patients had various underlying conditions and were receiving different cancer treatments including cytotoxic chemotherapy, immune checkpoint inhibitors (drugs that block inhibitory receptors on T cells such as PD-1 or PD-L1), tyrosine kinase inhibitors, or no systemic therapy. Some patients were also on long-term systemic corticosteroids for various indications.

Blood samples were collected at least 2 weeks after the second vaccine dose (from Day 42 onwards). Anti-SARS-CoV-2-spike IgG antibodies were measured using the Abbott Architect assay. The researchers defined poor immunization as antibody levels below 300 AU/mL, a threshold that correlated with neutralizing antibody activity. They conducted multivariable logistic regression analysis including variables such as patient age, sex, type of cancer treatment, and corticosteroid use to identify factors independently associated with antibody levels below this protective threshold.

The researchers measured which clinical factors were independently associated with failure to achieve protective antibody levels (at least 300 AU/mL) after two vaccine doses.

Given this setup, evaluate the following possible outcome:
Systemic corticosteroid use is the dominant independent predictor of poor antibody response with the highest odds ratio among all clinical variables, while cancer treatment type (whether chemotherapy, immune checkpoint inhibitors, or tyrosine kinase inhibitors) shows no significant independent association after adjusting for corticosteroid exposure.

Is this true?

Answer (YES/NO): NO